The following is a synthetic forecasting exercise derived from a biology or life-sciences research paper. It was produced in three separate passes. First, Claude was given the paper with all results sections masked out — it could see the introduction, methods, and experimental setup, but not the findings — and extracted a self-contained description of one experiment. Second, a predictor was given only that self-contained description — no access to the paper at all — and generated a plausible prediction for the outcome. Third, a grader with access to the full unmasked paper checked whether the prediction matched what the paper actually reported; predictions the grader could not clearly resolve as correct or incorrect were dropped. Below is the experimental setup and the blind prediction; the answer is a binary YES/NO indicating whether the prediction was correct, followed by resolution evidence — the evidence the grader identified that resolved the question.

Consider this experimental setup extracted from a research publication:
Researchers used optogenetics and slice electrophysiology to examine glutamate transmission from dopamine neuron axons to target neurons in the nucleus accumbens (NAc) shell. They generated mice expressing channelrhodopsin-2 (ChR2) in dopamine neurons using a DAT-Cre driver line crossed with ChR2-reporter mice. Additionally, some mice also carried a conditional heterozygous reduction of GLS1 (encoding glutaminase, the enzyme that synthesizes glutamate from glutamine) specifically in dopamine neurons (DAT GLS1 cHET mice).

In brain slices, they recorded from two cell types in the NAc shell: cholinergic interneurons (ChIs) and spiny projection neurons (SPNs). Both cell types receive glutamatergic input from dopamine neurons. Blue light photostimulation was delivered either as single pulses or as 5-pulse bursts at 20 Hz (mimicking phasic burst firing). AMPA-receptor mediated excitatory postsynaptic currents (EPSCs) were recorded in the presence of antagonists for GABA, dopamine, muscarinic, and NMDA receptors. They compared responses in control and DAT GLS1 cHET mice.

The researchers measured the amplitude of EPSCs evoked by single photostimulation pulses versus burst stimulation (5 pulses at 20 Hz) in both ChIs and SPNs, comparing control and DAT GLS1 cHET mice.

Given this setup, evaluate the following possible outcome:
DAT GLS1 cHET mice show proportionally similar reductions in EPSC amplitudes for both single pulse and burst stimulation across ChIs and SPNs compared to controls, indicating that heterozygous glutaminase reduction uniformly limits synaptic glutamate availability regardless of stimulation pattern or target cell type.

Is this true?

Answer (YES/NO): NO